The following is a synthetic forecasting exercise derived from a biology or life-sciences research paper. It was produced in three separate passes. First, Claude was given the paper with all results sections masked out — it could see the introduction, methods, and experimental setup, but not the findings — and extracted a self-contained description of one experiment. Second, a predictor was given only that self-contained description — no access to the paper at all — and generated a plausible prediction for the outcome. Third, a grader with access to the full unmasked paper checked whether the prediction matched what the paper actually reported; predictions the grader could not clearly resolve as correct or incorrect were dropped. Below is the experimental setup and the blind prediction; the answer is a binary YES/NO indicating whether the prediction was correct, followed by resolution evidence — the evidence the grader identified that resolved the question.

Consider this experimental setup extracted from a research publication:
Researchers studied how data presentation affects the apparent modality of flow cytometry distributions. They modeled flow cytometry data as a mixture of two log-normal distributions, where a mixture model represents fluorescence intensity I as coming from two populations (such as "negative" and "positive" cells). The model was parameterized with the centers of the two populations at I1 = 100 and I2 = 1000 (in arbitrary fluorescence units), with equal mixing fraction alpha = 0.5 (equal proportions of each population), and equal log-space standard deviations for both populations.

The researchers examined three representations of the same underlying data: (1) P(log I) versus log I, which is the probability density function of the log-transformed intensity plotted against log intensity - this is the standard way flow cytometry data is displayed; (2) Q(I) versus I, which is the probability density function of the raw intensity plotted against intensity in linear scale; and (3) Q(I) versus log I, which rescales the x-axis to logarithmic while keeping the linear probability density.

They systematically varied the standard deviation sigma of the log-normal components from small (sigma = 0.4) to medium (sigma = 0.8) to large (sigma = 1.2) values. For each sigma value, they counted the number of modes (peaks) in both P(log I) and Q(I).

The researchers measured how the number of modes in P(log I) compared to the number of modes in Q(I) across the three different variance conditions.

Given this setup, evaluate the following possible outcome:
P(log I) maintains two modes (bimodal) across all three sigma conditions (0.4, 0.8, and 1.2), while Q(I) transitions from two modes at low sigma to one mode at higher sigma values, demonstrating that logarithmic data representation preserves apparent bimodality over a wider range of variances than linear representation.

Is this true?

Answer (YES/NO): NO